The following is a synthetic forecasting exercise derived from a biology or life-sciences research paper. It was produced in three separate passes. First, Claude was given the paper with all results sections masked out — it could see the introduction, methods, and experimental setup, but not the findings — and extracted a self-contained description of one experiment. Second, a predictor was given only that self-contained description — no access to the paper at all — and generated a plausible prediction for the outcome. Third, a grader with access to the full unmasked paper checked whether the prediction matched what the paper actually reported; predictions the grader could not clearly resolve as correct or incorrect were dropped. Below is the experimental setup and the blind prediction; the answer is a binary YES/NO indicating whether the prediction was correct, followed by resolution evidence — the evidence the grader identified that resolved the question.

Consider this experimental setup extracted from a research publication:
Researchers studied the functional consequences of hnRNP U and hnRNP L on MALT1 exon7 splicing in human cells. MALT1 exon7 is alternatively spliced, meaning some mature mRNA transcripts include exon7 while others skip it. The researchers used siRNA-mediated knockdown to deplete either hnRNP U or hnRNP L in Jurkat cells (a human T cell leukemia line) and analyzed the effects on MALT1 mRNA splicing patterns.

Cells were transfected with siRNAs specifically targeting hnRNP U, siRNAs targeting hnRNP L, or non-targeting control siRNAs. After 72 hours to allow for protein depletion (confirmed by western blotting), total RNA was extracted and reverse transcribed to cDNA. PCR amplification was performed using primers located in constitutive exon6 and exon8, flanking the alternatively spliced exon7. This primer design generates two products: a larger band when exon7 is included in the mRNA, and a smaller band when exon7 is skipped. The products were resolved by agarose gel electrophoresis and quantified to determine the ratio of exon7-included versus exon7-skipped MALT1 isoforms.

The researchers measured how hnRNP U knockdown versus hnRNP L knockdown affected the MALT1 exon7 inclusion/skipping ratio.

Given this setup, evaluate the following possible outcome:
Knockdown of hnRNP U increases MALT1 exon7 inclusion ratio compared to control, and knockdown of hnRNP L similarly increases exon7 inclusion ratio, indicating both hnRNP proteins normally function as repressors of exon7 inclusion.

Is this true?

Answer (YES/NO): NO